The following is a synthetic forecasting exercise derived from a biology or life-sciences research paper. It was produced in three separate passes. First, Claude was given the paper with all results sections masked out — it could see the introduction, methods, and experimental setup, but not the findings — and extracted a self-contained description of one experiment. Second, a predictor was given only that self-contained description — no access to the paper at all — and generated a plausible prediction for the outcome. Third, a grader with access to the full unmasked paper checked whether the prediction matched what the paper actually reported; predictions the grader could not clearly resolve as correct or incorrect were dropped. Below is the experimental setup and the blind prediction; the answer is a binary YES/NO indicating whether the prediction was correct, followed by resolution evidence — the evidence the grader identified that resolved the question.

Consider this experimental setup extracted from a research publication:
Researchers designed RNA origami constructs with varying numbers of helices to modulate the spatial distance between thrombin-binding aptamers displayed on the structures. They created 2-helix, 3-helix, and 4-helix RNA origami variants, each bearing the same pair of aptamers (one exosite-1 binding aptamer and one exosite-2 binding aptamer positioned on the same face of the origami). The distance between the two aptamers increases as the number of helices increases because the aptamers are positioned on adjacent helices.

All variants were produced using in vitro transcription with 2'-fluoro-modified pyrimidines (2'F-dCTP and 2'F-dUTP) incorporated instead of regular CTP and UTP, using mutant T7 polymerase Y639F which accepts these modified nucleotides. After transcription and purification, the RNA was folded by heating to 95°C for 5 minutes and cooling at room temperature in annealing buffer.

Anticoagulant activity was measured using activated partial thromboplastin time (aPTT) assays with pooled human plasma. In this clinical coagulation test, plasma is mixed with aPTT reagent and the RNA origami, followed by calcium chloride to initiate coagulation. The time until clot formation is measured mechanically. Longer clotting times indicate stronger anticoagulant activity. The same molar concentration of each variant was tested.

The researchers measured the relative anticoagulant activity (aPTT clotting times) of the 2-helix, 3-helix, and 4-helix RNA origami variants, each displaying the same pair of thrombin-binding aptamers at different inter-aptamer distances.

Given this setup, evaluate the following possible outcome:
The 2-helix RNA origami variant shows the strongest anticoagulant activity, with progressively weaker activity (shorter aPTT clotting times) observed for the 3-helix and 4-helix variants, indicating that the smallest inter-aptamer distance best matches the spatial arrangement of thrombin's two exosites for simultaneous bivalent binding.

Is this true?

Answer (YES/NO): NO